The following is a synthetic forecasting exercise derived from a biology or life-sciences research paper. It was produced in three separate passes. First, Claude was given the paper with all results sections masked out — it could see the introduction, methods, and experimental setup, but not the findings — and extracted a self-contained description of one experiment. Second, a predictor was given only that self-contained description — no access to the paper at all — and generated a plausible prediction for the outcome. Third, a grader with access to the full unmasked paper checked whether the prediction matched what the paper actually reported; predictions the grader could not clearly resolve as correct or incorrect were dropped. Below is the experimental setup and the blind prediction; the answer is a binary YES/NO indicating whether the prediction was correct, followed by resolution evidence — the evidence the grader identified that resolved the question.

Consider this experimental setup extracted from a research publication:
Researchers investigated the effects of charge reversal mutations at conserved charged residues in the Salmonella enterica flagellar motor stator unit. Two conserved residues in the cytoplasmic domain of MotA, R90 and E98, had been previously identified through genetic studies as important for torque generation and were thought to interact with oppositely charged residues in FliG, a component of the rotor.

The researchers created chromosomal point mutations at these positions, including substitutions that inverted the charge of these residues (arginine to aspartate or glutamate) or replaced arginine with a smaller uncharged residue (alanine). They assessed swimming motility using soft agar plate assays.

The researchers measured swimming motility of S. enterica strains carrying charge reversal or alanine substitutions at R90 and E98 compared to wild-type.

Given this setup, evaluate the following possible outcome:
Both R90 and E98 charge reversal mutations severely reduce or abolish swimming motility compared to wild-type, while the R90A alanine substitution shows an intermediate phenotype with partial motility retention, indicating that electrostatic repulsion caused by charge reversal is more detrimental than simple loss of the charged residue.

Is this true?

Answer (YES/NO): NO